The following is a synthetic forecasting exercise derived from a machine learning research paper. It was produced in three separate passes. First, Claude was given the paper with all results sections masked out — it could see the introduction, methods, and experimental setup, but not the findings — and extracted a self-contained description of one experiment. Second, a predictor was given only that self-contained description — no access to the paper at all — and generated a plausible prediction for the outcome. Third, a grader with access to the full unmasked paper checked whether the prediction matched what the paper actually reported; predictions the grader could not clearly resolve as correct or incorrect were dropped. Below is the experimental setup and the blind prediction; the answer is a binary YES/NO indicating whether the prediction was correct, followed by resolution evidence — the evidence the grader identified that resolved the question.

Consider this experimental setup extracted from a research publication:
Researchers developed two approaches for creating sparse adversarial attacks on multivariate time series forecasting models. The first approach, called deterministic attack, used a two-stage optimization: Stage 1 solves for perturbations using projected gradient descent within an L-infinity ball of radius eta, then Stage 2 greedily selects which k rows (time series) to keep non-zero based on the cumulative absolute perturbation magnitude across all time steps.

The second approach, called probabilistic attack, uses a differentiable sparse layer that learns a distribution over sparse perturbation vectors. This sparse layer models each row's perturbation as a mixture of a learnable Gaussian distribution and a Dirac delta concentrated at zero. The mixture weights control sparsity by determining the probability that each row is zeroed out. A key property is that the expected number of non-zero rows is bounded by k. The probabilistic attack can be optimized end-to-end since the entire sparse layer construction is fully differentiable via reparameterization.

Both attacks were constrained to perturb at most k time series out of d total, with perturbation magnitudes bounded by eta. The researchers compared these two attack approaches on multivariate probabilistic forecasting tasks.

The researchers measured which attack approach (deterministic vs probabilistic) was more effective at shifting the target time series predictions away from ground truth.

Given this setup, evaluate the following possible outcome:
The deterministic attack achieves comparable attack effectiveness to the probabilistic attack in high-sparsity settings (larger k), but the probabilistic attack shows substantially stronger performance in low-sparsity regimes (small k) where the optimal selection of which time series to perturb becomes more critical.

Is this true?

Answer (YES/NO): NO